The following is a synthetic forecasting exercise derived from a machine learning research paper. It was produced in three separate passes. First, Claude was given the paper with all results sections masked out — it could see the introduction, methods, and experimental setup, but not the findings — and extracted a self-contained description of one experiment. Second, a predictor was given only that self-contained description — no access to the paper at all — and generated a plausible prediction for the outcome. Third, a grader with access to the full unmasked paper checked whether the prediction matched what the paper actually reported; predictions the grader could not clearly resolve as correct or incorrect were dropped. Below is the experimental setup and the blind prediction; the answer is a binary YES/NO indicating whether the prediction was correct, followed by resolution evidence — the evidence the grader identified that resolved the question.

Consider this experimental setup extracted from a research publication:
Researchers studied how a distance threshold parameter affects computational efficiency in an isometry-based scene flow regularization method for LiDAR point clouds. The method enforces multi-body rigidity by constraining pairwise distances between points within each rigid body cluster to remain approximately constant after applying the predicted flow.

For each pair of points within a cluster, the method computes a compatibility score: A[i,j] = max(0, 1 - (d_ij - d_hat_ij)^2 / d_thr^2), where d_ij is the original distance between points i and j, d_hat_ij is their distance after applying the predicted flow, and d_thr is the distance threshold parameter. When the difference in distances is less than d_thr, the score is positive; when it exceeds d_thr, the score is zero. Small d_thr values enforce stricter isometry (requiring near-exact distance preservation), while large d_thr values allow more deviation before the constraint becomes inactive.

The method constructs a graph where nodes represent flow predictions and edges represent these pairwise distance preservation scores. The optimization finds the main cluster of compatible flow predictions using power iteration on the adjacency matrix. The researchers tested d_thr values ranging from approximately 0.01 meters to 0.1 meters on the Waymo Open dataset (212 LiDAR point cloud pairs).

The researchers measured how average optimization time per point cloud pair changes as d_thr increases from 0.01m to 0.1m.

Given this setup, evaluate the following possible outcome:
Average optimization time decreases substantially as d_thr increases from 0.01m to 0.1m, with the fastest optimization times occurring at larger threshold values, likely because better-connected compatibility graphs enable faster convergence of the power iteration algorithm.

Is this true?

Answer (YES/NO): NO